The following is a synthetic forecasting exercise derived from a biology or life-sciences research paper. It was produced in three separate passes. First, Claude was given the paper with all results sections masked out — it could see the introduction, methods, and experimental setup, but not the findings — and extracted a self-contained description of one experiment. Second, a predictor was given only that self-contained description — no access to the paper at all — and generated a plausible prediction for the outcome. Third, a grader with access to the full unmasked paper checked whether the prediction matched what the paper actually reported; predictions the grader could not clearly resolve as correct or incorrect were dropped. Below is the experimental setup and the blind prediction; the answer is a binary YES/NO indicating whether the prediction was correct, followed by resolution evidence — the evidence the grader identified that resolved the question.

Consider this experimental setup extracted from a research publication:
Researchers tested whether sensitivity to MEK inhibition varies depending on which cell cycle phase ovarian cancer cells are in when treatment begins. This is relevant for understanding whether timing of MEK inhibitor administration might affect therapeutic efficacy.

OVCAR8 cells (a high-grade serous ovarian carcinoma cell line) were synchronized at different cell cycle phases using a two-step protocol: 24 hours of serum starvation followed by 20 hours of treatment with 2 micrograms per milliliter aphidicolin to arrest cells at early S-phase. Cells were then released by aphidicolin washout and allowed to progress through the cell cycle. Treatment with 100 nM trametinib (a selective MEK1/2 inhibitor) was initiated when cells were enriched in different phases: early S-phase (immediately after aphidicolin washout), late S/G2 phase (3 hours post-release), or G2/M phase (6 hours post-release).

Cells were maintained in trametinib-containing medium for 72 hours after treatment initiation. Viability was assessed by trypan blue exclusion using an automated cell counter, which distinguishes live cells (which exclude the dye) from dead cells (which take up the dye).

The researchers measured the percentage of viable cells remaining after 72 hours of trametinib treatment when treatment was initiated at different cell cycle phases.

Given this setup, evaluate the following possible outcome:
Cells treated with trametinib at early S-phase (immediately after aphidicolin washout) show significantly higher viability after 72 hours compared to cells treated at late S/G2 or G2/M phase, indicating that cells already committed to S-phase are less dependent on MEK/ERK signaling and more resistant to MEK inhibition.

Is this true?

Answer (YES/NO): NO